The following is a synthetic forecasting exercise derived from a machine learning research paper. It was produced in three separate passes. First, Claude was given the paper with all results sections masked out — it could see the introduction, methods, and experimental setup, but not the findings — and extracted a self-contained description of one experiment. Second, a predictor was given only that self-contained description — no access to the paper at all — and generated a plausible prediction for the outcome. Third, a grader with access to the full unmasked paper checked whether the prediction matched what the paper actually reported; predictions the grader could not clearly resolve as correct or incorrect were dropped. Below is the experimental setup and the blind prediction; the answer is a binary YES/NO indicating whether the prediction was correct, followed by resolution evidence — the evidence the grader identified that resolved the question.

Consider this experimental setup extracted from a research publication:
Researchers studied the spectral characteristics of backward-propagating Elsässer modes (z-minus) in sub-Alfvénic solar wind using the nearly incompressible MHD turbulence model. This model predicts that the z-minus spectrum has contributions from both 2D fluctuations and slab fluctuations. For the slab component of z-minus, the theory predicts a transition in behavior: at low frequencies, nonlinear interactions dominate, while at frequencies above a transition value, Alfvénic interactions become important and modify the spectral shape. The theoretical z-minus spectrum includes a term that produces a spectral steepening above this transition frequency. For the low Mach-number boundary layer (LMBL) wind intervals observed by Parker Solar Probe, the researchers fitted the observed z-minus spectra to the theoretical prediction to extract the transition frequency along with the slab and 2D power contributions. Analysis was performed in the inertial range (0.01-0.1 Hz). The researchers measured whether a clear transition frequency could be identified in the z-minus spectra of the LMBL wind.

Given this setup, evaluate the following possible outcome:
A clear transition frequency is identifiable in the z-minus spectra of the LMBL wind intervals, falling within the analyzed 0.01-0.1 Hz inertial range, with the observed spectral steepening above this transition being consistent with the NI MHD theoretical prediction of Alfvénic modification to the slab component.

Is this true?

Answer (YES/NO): NO